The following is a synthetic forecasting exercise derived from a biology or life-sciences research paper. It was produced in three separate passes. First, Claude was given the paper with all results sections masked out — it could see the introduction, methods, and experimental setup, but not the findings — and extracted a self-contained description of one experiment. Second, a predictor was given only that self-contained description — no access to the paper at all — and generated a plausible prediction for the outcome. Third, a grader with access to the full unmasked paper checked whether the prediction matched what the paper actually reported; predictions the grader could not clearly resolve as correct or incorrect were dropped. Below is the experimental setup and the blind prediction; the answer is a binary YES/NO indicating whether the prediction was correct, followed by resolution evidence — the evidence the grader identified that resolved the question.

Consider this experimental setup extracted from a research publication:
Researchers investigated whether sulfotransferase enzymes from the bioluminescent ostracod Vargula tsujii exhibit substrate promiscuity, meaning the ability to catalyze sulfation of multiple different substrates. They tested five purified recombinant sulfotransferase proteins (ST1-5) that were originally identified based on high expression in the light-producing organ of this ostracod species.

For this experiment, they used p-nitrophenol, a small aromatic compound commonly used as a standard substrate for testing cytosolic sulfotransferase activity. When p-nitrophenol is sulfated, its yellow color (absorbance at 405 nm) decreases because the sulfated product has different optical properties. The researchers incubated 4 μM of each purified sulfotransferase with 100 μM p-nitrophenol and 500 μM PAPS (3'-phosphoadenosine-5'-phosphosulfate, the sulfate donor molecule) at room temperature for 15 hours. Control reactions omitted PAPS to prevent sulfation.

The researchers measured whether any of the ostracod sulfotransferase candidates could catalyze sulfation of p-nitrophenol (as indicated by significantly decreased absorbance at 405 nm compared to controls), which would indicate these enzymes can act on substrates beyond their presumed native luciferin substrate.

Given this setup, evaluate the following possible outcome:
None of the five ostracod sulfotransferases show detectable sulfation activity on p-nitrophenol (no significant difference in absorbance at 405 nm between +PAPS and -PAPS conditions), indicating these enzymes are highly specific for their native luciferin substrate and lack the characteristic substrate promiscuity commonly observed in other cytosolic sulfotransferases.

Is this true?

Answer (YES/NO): NO